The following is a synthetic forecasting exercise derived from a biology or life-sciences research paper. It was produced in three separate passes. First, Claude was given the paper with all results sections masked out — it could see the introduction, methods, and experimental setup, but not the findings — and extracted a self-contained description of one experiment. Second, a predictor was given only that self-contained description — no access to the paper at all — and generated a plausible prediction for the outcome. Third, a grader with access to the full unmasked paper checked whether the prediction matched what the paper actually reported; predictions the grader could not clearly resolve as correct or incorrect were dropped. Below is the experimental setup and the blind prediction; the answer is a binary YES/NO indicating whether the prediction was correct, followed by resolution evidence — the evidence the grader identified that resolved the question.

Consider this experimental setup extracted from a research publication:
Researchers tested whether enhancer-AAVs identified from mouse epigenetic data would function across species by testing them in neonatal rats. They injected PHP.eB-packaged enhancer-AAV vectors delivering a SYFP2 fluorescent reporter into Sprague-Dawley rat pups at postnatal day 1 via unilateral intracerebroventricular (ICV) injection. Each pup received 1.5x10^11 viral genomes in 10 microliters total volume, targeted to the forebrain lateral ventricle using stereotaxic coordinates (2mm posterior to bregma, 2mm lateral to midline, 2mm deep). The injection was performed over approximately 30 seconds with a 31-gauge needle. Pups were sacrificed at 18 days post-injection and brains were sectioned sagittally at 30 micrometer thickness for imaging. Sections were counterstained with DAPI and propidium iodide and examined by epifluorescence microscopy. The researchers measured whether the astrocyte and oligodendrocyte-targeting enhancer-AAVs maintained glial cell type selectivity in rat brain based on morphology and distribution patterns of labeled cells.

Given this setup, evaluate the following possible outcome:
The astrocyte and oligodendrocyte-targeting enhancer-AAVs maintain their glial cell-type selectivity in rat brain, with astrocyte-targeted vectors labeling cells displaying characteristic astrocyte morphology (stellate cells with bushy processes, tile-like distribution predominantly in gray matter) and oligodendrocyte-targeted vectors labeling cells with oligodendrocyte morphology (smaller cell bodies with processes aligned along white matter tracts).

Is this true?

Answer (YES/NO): NO